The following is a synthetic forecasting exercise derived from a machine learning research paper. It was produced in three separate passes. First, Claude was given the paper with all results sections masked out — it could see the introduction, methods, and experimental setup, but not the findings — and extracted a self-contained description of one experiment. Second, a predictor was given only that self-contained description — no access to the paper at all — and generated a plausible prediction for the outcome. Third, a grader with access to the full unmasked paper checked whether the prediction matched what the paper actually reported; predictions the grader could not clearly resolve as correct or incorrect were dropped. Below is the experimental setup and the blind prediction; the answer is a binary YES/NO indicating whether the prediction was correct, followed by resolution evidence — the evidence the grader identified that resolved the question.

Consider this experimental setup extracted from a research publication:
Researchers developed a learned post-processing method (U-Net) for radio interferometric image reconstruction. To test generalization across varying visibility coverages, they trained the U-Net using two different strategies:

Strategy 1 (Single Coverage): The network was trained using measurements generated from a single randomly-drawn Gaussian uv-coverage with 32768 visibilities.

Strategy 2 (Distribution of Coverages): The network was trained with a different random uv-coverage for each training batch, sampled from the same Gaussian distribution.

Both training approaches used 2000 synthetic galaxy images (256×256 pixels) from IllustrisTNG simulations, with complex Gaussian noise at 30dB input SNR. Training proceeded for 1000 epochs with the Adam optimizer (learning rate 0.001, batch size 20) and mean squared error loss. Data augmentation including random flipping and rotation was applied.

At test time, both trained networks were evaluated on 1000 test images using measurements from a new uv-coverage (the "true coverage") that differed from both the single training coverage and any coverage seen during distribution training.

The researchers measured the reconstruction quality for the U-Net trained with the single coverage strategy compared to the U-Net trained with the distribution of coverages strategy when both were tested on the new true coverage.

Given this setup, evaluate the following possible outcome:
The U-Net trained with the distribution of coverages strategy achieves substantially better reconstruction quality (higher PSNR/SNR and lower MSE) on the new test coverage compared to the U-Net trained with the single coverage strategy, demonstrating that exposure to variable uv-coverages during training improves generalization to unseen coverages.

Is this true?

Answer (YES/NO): YES